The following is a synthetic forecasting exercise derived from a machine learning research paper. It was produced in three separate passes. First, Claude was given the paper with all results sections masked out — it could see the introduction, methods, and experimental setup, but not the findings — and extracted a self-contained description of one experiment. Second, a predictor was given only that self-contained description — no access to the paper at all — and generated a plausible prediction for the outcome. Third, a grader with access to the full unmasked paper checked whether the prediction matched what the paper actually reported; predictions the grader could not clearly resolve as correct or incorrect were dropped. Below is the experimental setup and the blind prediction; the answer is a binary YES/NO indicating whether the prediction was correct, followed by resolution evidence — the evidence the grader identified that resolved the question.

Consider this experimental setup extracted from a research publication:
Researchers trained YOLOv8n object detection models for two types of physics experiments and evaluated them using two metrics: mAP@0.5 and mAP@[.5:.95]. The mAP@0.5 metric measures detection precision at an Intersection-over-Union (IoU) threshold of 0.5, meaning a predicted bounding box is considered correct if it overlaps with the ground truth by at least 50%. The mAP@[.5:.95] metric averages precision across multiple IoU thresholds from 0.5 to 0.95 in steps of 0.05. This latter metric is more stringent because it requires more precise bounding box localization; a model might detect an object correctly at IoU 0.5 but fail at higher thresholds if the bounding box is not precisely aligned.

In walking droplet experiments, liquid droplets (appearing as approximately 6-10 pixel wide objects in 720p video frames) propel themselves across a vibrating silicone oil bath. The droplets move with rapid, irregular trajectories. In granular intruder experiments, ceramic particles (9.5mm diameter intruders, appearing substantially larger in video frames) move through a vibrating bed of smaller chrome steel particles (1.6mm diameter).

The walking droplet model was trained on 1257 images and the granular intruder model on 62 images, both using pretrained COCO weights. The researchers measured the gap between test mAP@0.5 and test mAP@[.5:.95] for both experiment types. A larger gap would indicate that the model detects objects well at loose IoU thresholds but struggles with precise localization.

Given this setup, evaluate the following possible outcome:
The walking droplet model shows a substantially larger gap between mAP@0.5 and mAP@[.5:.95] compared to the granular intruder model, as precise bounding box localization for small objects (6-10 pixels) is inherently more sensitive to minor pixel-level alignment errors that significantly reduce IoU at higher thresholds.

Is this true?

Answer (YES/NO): YES